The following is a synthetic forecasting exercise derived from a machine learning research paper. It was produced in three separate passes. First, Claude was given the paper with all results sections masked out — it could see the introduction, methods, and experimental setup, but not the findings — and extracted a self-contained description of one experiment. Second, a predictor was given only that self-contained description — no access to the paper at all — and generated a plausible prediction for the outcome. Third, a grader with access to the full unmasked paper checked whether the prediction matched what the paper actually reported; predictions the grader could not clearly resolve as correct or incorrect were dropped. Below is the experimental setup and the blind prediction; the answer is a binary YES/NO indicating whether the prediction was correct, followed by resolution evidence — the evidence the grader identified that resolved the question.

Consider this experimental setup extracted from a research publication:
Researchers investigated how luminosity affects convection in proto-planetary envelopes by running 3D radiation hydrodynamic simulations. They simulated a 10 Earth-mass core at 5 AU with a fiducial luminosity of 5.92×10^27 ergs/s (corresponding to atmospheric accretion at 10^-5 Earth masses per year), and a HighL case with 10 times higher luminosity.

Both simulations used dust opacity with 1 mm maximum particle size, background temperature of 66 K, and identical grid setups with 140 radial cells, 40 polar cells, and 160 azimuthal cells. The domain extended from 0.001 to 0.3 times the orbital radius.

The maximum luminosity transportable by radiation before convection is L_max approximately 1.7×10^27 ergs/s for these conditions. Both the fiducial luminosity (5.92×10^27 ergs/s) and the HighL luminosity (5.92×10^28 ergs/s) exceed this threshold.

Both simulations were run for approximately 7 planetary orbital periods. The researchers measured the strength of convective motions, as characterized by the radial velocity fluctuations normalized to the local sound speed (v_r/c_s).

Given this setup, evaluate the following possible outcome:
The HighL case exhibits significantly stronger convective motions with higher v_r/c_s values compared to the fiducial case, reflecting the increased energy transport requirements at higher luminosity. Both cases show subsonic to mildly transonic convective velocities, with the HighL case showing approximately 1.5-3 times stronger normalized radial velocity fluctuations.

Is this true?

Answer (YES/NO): NO